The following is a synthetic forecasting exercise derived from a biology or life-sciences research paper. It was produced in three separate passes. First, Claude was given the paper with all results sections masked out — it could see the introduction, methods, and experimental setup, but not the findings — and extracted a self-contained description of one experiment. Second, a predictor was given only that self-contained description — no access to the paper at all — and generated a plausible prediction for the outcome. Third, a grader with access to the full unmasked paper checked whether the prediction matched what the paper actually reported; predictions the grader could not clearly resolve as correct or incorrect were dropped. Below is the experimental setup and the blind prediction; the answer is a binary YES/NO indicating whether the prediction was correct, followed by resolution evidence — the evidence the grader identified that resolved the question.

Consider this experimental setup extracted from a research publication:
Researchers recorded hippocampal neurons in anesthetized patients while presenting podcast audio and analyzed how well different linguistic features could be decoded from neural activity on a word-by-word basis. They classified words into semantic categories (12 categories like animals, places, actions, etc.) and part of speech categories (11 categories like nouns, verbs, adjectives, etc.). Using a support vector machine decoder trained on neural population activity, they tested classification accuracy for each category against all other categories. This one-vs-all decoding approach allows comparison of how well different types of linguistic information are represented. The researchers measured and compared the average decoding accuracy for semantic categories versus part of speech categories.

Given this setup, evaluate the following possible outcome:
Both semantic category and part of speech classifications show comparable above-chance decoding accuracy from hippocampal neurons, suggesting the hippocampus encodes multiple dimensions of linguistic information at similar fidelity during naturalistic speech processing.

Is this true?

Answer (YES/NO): NO